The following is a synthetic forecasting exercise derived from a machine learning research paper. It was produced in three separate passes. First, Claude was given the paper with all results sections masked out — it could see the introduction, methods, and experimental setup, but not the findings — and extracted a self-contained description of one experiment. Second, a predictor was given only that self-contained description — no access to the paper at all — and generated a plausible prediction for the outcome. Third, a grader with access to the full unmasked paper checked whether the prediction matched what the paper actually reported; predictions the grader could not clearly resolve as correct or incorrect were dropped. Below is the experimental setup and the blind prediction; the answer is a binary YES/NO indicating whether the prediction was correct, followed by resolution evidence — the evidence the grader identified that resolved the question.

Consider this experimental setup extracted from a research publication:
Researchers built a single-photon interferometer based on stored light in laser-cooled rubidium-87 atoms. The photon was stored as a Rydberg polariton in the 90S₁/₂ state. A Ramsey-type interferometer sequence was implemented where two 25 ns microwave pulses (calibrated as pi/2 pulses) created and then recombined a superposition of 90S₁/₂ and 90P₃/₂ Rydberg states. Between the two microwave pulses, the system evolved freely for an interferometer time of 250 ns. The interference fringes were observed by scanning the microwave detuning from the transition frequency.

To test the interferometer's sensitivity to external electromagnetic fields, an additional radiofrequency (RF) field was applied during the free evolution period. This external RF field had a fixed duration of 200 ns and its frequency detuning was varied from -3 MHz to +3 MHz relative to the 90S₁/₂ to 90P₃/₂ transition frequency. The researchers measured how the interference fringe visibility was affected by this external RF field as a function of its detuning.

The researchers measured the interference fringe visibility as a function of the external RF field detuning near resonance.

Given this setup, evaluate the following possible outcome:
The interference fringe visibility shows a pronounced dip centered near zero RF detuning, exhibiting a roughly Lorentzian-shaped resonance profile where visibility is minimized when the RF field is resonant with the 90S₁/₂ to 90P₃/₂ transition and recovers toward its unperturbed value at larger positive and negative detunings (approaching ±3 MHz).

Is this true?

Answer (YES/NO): NO